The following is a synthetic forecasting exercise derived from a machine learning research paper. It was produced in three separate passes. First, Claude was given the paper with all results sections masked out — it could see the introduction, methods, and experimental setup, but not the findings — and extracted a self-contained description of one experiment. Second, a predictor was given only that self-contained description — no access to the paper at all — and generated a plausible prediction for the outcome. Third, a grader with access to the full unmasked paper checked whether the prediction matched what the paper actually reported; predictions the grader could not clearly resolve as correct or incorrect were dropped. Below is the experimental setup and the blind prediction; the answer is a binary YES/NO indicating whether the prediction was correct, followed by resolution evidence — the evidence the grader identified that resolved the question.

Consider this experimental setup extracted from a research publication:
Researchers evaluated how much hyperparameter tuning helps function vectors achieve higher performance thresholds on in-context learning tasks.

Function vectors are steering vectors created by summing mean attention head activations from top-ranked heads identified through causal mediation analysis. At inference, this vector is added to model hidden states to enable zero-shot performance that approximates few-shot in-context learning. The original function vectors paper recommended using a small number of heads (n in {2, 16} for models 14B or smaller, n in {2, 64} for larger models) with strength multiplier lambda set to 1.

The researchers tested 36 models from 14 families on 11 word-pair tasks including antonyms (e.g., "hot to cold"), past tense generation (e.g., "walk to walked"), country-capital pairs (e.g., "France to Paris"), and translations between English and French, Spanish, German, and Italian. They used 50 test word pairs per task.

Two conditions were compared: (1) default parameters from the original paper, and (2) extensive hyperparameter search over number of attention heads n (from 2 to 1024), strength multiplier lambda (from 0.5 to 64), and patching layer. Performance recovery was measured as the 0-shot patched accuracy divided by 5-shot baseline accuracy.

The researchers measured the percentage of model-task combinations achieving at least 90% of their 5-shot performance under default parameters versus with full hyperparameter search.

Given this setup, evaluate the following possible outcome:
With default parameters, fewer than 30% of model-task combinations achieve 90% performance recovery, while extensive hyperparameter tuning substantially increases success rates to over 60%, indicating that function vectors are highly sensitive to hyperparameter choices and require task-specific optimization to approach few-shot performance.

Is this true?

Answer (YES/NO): NO